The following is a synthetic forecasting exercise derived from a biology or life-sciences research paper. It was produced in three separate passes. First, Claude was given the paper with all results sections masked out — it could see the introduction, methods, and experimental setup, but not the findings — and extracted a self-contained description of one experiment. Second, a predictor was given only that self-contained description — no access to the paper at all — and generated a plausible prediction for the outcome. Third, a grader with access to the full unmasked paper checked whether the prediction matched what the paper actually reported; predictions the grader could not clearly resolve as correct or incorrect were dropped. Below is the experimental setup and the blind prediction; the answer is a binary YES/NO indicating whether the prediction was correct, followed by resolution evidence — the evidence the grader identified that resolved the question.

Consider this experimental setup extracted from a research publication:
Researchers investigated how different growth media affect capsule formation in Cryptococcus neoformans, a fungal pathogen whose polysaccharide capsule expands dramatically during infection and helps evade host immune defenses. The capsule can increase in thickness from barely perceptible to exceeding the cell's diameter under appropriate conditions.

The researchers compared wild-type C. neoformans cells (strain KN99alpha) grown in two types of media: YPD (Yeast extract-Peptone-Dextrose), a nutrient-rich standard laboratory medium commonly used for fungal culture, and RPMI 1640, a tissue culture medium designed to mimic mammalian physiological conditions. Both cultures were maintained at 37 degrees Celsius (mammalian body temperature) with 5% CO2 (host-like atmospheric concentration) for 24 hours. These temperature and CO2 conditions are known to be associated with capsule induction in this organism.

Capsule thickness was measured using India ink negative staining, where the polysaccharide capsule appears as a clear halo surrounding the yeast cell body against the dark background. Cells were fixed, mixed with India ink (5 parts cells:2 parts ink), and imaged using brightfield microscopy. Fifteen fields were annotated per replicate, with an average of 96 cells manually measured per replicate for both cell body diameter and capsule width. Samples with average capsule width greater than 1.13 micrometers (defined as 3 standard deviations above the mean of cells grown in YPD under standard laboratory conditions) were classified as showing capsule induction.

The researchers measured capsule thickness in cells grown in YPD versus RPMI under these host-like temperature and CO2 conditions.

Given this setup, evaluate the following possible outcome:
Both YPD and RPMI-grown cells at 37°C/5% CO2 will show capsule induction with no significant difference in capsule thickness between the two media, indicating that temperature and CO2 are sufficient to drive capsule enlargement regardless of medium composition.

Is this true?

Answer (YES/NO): NO